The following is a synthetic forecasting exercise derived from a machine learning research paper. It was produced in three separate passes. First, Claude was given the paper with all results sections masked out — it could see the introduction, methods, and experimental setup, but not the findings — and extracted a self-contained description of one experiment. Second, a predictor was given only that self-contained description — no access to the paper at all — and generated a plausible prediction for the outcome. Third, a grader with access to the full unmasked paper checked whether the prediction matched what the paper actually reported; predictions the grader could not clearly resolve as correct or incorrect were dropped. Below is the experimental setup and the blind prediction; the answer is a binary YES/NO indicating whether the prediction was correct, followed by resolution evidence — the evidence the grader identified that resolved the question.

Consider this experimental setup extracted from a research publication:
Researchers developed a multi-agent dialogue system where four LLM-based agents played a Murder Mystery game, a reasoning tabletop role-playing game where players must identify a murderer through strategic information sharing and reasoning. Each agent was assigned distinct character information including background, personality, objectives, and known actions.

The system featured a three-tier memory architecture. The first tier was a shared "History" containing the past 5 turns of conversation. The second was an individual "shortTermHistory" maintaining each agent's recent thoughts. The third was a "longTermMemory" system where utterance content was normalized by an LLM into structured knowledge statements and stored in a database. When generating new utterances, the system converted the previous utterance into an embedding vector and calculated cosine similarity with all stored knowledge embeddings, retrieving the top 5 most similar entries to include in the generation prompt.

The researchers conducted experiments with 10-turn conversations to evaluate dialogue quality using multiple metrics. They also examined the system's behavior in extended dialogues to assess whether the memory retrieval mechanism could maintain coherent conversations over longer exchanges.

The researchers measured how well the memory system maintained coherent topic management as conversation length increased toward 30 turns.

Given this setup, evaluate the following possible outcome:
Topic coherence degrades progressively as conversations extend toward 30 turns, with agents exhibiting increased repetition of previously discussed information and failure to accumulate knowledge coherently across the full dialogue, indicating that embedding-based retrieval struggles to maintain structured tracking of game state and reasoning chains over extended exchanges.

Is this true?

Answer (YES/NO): NO